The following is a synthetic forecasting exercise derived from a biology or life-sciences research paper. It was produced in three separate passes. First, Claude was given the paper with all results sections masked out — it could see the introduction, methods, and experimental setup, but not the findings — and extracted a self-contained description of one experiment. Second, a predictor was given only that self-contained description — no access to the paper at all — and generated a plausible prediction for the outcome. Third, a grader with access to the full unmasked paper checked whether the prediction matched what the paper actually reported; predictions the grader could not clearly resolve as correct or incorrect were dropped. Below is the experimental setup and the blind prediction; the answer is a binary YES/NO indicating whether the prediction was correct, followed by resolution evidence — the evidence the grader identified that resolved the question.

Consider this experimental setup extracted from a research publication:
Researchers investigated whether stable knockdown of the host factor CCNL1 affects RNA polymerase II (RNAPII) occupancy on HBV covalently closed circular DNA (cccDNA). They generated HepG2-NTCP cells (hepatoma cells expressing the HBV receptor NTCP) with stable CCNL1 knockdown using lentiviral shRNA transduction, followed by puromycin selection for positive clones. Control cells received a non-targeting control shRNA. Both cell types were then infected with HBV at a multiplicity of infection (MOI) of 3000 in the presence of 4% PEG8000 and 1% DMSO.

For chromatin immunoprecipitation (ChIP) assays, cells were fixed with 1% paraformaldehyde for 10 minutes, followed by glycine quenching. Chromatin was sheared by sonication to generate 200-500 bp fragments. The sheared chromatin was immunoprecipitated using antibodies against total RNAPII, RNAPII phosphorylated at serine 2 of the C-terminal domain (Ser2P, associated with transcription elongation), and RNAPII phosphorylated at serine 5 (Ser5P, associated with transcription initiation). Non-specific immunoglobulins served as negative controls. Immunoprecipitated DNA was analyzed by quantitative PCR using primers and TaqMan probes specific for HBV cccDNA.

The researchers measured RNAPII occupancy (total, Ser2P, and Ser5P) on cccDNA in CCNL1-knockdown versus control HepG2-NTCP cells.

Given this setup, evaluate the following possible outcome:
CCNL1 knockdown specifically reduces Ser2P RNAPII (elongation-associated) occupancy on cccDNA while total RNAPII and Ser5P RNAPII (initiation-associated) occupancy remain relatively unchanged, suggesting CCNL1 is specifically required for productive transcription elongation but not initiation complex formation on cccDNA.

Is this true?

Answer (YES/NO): NO